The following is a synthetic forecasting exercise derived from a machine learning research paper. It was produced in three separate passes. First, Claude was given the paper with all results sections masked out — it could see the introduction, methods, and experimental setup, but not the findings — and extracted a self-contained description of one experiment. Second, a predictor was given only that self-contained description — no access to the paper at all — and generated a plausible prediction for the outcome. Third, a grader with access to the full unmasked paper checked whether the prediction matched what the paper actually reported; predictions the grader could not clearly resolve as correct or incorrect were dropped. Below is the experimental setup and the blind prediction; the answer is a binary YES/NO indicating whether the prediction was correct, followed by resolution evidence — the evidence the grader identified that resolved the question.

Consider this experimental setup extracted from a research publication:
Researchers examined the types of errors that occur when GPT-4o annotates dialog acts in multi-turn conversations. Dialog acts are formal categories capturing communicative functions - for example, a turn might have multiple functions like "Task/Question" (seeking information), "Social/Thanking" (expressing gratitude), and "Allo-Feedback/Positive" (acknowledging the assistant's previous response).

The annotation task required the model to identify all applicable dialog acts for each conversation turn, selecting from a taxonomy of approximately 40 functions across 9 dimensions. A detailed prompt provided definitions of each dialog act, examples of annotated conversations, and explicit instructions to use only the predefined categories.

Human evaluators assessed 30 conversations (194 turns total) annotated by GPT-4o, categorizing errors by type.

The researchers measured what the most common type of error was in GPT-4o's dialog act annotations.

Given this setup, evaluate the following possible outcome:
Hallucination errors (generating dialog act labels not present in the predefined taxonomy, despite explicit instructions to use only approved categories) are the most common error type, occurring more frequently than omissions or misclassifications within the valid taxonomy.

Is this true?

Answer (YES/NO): NO